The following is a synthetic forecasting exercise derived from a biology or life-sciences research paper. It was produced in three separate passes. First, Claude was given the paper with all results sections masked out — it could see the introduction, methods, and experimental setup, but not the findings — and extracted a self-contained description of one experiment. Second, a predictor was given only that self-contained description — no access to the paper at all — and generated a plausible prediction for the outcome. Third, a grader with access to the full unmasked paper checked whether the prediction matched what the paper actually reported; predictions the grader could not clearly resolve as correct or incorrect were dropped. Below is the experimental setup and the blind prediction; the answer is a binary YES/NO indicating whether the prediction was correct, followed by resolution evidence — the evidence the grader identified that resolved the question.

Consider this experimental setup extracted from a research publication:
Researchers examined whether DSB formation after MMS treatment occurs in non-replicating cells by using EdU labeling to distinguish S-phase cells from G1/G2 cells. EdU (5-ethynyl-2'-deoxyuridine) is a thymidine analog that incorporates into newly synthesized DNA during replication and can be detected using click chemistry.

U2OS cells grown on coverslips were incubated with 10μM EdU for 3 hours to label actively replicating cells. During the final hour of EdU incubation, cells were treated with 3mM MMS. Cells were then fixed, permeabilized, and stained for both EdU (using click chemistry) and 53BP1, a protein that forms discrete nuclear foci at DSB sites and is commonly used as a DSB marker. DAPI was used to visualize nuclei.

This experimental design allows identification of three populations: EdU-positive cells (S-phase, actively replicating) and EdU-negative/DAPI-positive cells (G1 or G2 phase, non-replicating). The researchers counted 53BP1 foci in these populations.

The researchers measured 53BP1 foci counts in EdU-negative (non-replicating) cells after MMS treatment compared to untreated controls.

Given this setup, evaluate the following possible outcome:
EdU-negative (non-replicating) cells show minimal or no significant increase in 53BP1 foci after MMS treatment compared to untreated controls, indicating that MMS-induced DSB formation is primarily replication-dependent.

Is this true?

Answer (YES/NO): NO